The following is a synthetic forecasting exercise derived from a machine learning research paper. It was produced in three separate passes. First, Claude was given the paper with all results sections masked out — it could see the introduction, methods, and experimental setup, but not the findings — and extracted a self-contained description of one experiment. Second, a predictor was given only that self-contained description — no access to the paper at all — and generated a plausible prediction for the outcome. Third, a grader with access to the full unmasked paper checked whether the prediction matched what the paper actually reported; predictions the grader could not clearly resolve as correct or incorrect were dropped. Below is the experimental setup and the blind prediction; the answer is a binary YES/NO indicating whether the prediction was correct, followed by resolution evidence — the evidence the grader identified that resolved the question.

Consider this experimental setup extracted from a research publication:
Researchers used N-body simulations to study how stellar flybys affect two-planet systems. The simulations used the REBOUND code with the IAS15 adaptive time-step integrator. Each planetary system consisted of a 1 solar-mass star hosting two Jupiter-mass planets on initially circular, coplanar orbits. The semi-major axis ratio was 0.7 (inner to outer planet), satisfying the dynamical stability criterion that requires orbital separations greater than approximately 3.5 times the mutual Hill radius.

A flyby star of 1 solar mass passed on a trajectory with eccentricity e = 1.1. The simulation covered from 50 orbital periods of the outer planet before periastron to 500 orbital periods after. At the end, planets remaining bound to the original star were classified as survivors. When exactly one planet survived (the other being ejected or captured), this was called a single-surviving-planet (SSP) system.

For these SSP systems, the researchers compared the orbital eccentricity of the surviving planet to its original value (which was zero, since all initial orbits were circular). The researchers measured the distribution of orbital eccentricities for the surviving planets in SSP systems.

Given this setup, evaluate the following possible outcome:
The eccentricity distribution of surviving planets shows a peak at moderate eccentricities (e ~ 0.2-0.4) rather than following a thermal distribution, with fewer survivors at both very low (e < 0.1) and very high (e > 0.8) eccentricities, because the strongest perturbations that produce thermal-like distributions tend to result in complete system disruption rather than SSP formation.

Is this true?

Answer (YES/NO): NO